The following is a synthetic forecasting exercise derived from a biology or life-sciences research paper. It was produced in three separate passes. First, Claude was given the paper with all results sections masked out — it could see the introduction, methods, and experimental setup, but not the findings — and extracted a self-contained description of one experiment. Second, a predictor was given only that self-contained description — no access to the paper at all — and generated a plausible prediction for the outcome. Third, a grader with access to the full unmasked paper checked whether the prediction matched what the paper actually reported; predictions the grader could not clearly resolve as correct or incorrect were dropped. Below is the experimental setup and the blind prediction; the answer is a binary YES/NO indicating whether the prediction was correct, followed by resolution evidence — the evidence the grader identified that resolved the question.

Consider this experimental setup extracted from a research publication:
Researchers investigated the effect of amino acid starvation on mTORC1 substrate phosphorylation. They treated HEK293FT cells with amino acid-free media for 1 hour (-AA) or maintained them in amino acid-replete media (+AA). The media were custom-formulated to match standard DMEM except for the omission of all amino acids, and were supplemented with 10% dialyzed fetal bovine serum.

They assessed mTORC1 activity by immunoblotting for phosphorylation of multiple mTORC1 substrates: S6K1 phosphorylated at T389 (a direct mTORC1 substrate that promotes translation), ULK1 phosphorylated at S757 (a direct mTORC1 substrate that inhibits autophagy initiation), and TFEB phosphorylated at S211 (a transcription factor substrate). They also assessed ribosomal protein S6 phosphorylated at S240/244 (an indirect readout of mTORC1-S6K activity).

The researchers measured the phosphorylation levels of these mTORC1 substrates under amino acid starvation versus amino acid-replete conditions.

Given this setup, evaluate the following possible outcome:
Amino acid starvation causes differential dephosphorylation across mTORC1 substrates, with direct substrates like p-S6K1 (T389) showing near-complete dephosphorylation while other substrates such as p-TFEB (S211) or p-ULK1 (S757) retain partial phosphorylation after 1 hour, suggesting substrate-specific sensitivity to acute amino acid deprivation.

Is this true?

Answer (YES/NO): NO